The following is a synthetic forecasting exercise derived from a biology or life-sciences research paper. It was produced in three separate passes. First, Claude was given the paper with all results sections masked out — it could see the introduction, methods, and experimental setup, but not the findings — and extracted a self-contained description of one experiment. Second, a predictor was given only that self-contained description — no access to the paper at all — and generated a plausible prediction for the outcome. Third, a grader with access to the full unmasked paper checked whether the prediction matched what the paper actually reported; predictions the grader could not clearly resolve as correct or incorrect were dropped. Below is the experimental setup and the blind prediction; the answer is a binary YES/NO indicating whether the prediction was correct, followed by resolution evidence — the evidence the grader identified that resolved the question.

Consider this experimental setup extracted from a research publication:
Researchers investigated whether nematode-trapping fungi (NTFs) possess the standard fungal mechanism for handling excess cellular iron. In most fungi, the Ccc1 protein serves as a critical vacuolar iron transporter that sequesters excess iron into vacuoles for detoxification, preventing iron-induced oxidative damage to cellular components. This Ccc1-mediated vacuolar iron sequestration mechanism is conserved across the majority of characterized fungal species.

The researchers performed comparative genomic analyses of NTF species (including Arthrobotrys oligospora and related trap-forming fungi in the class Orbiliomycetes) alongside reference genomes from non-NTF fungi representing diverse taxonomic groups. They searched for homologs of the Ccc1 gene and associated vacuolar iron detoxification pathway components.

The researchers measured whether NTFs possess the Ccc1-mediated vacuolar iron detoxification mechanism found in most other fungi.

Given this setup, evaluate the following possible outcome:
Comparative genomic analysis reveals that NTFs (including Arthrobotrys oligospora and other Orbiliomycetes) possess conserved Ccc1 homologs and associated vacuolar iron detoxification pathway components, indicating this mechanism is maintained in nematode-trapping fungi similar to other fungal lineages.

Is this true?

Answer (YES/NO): NO